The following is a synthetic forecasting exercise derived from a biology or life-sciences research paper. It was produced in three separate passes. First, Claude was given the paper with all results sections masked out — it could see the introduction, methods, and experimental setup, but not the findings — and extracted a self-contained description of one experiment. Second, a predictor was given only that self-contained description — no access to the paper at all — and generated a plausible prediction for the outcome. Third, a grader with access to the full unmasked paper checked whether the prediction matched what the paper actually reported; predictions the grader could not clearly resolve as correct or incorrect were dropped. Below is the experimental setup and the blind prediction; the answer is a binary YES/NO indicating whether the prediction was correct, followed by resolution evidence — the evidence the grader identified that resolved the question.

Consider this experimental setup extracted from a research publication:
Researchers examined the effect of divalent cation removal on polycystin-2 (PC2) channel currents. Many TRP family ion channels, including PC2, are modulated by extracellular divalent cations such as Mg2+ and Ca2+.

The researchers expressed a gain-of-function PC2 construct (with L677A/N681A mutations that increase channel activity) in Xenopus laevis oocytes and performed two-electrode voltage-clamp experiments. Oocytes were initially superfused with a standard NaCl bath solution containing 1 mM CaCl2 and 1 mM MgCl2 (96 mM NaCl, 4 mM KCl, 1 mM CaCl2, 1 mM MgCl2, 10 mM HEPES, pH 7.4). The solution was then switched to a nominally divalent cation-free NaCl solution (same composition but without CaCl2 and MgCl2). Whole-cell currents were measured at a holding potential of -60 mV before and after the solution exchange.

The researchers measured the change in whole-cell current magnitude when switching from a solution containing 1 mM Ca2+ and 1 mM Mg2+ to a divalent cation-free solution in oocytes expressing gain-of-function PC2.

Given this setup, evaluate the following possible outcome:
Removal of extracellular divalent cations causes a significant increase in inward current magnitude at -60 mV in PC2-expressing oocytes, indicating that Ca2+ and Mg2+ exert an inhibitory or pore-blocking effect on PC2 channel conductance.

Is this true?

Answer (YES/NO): YES